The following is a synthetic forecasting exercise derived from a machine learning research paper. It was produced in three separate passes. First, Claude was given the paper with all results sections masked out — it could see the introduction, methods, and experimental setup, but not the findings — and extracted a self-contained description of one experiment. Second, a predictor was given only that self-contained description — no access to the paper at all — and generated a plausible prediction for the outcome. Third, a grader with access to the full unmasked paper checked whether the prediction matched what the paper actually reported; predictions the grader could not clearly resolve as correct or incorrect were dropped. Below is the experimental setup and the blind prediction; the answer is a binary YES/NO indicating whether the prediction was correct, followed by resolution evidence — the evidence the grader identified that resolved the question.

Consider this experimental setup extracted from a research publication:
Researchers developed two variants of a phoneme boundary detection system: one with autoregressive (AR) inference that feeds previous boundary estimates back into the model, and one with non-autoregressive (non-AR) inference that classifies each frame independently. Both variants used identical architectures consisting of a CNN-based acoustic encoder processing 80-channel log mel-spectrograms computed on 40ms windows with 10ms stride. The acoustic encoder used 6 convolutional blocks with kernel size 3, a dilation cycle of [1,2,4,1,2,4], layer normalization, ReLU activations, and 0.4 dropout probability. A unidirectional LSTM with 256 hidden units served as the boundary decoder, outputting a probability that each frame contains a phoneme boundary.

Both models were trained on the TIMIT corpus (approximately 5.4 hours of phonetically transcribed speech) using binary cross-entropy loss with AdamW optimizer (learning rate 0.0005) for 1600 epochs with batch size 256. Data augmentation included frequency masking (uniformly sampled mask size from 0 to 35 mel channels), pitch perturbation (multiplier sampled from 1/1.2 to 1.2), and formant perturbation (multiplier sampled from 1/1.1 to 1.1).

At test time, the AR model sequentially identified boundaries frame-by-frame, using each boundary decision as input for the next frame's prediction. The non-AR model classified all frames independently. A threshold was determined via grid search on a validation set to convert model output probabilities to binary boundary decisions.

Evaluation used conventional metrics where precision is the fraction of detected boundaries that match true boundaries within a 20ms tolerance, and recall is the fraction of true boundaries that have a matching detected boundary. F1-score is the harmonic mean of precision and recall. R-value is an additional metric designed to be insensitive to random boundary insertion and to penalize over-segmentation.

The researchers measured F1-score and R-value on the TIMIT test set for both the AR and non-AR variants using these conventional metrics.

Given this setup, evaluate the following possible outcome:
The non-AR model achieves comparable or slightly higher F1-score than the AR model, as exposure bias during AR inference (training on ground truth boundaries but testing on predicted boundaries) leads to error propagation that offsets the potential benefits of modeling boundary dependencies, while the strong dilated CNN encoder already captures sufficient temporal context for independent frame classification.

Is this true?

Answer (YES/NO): YES